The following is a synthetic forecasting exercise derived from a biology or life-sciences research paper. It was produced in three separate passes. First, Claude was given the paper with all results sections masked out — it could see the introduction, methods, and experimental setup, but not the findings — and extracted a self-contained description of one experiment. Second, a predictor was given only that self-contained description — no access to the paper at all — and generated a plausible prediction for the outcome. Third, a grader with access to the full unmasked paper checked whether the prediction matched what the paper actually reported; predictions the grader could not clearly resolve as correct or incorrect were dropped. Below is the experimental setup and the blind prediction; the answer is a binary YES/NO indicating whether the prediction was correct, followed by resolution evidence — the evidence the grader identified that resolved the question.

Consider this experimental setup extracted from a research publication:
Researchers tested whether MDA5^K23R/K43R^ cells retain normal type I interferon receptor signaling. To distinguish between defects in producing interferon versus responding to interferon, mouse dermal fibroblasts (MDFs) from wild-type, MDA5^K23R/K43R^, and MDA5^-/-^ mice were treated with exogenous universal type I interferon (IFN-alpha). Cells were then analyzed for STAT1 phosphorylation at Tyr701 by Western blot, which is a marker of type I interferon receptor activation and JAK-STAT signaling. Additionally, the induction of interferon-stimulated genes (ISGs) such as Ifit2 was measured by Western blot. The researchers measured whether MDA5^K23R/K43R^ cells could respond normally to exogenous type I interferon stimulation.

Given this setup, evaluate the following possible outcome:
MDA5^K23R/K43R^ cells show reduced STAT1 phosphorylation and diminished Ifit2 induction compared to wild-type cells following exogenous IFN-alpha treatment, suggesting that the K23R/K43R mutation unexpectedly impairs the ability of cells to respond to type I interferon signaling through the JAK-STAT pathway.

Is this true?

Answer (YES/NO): NO